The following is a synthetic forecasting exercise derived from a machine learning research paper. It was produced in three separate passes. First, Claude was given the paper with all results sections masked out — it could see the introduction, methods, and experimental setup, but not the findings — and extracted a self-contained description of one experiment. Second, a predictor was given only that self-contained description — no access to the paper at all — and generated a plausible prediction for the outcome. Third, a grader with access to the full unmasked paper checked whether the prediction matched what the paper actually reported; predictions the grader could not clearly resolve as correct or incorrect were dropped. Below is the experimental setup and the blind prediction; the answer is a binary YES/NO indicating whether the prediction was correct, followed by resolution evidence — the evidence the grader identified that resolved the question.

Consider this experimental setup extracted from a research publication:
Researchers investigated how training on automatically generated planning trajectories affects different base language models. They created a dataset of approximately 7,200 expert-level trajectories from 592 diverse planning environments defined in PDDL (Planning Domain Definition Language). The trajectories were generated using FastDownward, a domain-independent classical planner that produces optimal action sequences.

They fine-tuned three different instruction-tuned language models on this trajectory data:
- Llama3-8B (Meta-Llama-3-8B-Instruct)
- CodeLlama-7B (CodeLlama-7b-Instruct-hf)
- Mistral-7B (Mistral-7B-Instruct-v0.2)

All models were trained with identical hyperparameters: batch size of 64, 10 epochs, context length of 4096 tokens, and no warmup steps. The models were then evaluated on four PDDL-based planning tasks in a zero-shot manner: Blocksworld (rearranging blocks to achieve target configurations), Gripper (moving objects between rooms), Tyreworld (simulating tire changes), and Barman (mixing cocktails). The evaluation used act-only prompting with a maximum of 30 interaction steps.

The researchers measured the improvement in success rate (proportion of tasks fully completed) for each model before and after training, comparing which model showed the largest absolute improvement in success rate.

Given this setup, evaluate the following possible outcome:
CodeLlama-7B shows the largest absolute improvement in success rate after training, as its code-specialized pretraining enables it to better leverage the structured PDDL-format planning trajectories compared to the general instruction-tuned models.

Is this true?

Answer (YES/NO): NO